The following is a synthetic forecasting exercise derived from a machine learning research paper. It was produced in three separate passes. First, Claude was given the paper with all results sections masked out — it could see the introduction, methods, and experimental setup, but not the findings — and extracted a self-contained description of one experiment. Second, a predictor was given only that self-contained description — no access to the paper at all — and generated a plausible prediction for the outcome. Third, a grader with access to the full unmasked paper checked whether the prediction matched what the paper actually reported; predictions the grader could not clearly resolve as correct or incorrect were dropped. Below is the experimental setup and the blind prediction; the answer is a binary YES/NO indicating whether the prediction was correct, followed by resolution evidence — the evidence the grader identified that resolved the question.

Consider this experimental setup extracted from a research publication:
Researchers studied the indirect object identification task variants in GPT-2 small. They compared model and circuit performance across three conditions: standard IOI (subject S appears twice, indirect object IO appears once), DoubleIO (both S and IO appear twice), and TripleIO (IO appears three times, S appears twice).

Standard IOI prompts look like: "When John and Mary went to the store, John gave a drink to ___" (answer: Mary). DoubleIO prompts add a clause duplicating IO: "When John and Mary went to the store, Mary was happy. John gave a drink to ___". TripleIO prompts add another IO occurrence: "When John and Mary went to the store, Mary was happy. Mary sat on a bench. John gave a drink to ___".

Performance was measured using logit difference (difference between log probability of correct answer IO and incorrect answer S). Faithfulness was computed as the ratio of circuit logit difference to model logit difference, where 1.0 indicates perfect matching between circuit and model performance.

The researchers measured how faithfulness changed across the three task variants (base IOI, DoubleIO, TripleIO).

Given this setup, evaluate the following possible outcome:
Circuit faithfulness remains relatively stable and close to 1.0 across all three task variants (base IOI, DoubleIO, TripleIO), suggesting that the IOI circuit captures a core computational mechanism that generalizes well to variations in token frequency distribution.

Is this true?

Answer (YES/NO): NO